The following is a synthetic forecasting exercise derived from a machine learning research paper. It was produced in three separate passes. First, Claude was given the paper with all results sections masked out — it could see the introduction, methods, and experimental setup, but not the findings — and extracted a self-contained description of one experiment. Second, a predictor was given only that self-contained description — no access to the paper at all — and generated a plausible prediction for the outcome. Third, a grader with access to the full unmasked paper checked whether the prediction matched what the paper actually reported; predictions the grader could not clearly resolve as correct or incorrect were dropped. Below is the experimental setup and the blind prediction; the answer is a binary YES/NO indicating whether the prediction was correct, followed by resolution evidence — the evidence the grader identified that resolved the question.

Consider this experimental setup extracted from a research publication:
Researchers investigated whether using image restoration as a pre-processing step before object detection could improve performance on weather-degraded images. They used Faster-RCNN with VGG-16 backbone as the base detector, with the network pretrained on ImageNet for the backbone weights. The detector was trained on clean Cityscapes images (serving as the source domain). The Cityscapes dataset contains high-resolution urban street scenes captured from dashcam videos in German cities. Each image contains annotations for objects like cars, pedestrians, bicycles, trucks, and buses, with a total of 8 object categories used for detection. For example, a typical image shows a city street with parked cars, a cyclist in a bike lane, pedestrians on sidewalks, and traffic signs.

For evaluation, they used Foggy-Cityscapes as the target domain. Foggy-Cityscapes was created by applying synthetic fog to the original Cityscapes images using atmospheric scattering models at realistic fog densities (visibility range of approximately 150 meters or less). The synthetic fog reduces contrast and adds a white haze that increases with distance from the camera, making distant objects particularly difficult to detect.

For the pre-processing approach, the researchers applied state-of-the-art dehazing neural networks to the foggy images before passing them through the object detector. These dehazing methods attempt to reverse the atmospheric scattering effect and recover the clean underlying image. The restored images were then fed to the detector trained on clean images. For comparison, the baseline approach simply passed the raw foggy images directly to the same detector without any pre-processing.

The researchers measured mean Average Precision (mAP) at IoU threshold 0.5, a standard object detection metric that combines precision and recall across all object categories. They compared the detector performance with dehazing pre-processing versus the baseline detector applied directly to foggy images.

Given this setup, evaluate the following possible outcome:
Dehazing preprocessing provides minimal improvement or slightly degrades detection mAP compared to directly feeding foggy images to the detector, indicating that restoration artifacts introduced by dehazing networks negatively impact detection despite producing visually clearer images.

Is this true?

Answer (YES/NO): NO